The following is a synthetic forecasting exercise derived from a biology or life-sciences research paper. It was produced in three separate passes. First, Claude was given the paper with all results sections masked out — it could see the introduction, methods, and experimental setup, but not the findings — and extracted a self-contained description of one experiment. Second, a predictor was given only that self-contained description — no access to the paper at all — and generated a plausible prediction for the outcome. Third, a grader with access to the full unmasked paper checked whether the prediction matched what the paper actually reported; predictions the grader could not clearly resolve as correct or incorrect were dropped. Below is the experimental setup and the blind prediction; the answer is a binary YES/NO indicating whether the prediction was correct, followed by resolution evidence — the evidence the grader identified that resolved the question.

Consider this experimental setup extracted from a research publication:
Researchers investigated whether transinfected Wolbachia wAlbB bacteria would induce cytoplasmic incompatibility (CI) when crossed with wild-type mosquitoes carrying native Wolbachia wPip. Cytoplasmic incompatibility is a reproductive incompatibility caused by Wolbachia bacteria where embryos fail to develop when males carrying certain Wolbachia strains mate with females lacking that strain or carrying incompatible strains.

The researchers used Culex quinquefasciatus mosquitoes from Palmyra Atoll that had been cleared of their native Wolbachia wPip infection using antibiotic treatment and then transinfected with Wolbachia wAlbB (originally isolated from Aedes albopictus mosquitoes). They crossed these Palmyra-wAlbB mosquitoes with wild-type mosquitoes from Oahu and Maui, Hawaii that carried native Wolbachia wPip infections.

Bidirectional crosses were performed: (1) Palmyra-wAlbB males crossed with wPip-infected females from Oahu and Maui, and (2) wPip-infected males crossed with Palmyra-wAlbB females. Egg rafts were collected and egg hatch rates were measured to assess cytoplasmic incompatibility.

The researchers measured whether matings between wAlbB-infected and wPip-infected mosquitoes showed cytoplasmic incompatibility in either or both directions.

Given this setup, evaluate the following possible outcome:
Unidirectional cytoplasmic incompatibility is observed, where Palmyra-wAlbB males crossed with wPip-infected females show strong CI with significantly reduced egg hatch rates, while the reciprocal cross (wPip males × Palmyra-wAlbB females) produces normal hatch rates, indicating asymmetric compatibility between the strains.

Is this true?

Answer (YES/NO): NO